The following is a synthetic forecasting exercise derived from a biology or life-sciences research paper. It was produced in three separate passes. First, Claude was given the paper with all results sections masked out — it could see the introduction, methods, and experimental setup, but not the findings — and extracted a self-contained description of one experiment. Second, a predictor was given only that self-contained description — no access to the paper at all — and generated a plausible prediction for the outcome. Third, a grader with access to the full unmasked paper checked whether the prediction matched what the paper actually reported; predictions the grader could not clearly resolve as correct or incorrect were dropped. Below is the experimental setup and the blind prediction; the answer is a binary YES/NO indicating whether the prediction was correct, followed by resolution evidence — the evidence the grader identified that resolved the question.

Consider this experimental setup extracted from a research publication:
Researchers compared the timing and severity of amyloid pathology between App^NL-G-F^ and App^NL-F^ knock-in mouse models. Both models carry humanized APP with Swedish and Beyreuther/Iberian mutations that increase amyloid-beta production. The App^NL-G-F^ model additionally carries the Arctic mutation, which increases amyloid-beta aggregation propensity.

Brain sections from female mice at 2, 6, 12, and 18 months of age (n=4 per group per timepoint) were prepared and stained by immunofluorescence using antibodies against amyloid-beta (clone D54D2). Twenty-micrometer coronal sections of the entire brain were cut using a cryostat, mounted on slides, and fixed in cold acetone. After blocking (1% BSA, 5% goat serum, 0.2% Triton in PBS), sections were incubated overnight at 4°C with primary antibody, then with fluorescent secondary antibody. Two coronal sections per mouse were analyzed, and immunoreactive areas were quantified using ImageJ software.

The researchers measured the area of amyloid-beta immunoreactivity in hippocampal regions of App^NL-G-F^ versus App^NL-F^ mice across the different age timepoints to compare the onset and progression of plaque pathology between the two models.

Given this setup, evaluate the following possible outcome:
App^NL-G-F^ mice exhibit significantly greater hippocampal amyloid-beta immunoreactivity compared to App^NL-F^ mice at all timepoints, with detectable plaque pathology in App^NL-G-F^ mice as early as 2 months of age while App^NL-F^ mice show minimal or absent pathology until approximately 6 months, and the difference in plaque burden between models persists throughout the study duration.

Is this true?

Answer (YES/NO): NO